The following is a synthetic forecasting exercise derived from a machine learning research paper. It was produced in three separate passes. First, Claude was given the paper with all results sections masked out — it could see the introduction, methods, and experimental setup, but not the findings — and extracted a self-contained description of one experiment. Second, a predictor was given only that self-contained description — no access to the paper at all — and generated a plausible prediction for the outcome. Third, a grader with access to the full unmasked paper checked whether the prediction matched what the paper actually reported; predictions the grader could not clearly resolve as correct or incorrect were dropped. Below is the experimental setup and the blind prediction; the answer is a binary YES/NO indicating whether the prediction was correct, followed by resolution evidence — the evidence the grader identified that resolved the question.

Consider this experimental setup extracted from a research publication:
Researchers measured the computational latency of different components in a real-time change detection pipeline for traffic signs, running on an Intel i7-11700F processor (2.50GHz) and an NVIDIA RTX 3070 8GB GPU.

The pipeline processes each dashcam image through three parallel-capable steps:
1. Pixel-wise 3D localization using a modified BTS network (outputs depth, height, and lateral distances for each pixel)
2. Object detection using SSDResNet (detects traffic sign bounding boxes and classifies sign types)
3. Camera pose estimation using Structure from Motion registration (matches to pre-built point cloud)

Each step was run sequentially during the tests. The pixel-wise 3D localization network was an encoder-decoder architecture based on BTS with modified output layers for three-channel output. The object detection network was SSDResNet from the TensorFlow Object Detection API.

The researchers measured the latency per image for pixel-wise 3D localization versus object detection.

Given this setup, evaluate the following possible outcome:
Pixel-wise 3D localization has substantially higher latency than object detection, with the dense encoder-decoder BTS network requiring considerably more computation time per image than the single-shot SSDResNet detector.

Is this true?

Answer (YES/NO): YES